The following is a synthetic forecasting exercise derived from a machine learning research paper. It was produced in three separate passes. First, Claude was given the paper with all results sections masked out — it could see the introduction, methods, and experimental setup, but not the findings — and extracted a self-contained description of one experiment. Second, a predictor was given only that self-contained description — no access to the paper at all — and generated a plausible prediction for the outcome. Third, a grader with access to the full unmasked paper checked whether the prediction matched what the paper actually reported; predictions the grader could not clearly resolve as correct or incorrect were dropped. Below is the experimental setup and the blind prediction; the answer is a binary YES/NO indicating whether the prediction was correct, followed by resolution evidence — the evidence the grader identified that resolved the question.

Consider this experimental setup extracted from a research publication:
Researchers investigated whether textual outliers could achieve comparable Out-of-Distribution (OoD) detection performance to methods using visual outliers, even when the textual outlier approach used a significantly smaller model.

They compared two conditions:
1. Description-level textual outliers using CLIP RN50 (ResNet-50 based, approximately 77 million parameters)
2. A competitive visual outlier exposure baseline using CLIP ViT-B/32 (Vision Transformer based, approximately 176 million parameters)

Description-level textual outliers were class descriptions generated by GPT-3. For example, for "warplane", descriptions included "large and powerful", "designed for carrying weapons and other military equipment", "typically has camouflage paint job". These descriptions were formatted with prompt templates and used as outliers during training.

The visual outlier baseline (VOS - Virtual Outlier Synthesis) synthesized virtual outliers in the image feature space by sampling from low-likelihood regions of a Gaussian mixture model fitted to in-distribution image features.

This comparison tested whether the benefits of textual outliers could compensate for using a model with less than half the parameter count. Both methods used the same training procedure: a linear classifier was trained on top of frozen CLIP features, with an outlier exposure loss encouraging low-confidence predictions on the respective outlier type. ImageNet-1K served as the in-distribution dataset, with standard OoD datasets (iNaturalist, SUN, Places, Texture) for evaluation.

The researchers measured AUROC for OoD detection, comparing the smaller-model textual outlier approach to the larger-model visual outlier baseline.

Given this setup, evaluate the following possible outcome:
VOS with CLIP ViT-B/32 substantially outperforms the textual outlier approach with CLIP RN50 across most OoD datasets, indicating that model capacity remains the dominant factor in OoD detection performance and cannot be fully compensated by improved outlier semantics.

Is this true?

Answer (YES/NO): NO